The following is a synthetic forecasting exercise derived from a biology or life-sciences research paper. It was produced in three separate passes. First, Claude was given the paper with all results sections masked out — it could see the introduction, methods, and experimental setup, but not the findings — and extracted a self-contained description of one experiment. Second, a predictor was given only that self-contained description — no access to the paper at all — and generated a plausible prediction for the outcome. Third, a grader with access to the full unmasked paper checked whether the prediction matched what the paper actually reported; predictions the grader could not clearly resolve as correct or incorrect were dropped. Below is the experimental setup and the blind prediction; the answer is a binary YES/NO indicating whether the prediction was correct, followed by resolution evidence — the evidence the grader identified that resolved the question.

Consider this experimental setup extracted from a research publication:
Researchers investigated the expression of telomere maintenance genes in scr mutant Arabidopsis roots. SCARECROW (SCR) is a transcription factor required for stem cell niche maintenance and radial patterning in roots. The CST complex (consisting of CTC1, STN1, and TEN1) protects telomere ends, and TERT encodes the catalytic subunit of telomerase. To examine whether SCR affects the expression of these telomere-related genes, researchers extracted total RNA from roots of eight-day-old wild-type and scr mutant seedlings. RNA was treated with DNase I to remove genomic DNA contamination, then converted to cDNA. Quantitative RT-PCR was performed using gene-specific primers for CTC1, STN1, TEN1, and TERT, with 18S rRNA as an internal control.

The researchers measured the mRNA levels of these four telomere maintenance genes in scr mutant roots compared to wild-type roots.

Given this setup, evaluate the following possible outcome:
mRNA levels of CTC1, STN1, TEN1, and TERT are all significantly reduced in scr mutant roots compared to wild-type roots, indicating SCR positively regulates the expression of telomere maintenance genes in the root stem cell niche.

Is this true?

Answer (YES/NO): YES